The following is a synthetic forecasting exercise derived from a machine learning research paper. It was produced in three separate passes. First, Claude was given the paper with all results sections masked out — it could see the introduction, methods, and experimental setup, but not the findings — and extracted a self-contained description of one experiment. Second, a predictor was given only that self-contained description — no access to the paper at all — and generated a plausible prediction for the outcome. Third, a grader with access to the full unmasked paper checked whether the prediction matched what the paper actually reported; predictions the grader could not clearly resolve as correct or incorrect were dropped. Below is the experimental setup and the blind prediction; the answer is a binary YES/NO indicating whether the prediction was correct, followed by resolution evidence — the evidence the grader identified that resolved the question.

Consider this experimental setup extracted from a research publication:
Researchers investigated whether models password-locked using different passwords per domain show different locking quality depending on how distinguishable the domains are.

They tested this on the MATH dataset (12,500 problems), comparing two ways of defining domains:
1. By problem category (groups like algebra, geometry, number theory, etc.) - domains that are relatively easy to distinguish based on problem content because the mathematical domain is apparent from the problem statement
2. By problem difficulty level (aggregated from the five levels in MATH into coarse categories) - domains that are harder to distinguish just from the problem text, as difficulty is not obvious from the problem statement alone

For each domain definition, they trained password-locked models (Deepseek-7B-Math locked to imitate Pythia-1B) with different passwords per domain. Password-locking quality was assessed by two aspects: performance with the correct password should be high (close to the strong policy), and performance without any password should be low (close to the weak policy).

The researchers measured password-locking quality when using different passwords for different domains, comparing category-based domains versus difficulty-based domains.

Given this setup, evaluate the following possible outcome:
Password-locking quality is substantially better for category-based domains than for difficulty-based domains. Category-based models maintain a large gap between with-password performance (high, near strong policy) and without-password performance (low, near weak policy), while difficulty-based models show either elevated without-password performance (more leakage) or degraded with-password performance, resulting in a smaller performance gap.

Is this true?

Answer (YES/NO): YES